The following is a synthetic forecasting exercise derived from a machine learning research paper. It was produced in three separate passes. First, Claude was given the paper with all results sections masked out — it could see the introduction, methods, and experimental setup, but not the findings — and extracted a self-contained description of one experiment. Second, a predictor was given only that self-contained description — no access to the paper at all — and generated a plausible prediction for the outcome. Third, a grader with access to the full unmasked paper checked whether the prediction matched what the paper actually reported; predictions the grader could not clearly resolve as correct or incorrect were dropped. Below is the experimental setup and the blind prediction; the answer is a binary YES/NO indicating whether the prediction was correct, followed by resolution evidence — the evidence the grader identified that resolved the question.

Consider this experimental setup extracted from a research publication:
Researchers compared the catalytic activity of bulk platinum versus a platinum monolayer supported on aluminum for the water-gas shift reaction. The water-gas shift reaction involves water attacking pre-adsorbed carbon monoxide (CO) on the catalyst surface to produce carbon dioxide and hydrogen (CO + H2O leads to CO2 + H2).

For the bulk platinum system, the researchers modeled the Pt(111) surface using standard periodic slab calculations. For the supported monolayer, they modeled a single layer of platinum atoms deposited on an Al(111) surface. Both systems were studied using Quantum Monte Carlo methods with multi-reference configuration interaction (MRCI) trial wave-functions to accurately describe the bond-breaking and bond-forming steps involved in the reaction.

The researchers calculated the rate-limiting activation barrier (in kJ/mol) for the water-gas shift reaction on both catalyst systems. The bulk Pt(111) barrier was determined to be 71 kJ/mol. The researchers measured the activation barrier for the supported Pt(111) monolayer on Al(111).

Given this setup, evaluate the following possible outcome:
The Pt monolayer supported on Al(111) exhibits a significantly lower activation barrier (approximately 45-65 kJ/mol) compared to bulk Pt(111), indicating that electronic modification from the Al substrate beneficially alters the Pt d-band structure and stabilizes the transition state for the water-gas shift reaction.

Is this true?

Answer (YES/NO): YES